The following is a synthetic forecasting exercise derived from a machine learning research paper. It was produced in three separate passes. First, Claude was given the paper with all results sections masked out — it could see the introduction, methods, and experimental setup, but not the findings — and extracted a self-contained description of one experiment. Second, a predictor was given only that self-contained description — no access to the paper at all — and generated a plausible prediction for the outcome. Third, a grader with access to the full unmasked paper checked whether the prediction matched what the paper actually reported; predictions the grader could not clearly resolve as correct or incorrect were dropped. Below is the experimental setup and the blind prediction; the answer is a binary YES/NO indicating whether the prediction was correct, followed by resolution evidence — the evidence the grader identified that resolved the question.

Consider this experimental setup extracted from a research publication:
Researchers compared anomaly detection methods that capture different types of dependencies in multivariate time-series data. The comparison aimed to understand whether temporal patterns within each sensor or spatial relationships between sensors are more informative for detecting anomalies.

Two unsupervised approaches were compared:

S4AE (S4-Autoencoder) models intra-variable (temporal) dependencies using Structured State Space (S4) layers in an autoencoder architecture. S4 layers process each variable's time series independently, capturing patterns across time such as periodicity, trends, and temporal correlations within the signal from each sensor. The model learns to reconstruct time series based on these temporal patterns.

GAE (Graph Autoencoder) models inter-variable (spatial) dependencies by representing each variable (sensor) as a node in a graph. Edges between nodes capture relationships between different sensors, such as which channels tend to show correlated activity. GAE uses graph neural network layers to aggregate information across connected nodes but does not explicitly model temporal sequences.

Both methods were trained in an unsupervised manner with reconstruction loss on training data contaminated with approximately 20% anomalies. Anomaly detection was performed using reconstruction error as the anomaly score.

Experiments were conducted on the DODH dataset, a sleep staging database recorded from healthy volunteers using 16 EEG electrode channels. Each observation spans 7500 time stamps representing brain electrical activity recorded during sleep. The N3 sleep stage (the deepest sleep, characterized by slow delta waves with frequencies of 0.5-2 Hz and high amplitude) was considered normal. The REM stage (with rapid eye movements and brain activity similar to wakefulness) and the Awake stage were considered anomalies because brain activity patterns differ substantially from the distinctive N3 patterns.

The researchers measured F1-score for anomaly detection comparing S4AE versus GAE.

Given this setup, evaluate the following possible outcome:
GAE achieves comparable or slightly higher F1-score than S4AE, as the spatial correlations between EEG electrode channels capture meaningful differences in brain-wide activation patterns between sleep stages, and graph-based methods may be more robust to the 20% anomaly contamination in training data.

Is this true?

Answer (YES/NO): NO